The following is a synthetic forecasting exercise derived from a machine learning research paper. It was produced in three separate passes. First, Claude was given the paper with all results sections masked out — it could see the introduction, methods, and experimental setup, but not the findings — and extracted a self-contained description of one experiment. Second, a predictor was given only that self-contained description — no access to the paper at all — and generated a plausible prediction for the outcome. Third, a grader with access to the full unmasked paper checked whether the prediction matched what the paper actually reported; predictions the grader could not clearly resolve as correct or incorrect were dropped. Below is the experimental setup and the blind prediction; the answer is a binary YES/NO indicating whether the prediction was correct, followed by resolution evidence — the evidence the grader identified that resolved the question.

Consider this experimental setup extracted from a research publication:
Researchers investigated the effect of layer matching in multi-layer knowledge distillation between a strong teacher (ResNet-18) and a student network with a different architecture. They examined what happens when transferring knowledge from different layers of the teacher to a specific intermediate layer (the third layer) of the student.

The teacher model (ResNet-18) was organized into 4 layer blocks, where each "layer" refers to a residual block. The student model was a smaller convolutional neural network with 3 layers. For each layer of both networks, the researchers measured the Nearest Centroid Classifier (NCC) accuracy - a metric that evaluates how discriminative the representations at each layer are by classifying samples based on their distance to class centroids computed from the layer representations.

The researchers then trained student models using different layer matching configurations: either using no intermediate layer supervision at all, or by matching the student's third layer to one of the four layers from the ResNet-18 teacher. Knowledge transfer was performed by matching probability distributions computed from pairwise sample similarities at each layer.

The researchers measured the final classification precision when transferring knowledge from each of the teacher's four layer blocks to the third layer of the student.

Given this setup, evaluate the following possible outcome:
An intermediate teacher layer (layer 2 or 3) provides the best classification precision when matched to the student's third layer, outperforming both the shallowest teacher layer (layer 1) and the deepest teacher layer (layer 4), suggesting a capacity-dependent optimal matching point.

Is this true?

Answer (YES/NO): NO